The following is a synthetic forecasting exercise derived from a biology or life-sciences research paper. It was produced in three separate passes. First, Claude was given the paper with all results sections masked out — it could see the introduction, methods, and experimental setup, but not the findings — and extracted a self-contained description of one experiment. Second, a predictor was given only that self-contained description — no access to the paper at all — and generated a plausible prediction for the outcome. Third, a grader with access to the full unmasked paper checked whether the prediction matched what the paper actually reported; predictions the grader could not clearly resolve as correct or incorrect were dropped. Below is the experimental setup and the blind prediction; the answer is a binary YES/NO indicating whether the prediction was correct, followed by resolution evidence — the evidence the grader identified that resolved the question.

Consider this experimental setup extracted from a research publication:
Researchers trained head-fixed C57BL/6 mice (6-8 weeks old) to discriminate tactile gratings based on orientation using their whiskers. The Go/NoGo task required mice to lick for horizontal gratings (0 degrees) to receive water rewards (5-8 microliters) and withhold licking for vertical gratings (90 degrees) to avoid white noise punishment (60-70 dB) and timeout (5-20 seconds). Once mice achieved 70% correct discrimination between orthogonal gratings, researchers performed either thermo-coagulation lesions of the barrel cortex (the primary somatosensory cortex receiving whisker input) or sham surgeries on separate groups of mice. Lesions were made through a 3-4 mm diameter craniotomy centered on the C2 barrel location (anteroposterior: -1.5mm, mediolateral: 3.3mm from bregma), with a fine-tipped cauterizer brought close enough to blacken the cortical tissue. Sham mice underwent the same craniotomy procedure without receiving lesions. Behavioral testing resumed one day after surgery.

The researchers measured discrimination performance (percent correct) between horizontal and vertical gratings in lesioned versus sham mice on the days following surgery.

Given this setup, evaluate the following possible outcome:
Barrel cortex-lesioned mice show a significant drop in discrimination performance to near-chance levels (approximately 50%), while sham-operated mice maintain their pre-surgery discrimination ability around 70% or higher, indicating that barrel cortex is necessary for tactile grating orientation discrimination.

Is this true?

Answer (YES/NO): YES